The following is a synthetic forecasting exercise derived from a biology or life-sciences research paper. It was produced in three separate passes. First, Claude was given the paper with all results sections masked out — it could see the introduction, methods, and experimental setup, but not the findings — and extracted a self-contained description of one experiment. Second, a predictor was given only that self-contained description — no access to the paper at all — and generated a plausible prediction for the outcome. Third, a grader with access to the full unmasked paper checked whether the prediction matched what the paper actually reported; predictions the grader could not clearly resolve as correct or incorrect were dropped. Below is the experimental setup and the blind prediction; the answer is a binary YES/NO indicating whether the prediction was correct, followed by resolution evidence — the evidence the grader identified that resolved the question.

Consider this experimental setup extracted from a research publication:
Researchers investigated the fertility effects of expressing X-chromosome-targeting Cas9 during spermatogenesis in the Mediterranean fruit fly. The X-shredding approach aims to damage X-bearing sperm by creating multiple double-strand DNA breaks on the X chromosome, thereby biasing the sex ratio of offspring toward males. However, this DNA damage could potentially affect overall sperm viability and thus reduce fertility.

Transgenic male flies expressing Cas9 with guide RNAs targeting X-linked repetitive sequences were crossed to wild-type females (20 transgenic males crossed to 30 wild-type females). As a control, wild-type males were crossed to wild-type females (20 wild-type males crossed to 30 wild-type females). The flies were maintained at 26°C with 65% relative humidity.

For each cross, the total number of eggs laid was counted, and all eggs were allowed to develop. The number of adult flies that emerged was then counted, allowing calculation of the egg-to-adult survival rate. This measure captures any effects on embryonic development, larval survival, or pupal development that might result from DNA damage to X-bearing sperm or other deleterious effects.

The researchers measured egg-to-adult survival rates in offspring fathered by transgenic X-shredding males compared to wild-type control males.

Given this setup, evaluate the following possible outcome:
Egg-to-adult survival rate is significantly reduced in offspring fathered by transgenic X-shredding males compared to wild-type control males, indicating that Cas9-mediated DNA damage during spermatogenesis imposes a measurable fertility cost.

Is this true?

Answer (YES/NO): NO